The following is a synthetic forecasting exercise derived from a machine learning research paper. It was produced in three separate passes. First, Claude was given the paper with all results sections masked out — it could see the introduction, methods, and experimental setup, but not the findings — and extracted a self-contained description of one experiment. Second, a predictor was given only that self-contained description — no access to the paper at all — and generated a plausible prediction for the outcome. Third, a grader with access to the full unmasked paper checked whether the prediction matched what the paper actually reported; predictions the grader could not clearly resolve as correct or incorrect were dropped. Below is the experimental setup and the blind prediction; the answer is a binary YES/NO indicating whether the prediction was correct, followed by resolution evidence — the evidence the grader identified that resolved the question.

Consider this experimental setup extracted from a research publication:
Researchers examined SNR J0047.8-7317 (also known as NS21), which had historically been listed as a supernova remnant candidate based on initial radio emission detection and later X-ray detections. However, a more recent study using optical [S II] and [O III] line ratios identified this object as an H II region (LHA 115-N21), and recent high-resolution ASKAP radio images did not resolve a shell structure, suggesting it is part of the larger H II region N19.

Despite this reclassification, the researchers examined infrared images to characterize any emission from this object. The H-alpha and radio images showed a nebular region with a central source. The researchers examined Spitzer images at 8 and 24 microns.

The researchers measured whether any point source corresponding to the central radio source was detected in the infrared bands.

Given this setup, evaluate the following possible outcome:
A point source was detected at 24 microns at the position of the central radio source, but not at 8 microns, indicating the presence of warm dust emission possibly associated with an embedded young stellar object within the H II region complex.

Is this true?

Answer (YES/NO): YES